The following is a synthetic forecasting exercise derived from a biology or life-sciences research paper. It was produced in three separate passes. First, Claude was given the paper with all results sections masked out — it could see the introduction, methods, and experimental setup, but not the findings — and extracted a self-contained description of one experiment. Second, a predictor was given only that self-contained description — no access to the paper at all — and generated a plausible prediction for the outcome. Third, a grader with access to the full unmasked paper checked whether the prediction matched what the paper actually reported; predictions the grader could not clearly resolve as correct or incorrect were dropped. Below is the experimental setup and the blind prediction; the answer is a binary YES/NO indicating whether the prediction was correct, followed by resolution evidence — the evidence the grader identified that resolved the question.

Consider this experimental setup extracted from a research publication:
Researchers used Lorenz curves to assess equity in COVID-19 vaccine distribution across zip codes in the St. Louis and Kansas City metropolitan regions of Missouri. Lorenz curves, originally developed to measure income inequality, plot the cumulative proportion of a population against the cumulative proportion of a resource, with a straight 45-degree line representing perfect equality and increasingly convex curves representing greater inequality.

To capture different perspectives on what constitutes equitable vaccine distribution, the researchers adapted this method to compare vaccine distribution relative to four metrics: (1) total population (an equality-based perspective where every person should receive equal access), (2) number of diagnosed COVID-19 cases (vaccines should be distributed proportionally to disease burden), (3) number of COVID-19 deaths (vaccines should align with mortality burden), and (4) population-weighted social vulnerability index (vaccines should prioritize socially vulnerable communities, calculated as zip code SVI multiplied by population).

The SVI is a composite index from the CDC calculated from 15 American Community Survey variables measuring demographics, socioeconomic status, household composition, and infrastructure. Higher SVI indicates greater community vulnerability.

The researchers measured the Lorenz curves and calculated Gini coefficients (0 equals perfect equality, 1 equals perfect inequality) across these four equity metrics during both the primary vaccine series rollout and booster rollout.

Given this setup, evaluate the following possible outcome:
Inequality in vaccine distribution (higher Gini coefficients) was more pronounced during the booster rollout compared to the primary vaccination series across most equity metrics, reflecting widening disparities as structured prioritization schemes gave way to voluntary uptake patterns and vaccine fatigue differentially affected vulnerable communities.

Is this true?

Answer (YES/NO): YES